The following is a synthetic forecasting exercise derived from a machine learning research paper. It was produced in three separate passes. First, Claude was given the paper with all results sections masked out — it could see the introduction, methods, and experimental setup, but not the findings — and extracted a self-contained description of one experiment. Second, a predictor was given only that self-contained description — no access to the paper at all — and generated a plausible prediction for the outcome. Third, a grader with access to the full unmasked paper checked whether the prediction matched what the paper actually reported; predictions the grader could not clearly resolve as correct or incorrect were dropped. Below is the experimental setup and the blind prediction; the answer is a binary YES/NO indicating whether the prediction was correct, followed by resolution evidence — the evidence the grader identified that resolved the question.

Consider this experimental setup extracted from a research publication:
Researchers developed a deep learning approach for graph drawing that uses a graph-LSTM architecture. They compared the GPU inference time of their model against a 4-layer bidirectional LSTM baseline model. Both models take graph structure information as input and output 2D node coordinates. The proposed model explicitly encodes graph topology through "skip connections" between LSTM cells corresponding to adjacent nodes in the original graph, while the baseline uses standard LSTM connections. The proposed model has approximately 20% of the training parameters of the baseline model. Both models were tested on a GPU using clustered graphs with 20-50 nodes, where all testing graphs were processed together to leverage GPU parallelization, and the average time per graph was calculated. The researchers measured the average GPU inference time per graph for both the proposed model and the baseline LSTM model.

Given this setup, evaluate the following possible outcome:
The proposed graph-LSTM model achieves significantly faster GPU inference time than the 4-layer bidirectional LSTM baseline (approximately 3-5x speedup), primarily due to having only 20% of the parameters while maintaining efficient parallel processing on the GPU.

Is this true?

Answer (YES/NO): NO